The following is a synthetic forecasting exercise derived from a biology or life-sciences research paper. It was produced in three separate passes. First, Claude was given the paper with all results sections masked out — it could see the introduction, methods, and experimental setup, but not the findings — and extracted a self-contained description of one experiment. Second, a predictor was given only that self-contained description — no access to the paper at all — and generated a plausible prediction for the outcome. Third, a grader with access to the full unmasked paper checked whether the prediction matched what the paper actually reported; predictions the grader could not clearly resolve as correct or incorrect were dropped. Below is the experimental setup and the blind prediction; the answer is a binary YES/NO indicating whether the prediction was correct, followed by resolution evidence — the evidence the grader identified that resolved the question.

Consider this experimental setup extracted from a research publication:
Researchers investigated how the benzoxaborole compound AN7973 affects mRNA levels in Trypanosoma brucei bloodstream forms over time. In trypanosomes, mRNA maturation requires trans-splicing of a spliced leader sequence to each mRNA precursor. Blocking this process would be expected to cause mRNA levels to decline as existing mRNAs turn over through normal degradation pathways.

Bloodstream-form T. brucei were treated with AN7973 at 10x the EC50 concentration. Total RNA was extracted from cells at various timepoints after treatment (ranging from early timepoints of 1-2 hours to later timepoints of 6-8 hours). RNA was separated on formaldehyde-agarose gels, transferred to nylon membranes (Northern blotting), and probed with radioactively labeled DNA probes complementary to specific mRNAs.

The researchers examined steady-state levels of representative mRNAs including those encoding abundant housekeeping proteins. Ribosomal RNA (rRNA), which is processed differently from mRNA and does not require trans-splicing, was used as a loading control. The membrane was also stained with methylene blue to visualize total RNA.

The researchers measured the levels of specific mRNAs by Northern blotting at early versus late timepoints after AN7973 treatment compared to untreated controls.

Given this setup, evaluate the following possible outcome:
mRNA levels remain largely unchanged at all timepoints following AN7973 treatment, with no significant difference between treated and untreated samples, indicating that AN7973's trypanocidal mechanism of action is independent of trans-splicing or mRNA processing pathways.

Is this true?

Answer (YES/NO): NO